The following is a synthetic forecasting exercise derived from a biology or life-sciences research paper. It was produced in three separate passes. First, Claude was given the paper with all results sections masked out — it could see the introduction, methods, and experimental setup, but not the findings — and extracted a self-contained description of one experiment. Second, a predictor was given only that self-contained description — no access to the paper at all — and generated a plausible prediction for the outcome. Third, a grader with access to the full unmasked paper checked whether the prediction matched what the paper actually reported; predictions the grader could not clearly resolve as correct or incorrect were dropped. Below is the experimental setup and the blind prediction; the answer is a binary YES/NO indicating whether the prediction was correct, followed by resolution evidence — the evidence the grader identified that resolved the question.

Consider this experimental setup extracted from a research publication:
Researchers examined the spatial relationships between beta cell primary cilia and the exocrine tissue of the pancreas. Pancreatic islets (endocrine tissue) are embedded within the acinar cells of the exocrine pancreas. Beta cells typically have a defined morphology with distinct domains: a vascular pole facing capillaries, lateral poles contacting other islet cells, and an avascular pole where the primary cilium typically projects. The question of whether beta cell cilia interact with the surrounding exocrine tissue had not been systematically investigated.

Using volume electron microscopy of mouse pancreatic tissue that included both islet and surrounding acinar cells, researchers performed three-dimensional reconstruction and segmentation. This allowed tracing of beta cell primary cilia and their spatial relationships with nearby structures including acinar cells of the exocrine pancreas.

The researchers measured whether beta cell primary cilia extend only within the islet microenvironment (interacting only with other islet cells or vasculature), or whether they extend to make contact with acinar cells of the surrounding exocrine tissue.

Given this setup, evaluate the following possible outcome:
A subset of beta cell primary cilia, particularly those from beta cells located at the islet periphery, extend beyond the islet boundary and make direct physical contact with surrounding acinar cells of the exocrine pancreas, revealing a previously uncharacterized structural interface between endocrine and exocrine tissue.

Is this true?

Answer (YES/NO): YES